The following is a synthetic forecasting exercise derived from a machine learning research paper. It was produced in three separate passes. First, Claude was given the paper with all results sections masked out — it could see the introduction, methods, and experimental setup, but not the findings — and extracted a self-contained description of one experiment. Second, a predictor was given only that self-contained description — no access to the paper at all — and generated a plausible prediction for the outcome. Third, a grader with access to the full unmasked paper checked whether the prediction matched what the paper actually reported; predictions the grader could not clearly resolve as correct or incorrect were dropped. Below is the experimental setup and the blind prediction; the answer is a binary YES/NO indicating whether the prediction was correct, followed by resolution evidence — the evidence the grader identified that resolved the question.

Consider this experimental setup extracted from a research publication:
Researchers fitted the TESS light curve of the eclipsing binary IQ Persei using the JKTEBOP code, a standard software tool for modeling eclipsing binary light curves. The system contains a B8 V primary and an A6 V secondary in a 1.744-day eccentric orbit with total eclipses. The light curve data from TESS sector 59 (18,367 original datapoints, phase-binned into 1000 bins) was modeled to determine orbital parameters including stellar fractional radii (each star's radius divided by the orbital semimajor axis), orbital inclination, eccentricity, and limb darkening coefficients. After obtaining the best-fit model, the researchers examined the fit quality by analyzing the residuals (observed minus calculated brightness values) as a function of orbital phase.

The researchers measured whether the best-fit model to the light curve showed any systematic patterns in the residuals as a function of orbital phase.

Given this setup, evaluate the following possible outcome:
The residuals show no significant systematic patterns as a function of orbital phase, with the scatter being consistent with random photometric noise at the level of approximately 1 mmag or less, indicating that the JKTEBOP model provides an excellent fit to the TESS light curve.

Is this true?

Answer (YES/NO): NO